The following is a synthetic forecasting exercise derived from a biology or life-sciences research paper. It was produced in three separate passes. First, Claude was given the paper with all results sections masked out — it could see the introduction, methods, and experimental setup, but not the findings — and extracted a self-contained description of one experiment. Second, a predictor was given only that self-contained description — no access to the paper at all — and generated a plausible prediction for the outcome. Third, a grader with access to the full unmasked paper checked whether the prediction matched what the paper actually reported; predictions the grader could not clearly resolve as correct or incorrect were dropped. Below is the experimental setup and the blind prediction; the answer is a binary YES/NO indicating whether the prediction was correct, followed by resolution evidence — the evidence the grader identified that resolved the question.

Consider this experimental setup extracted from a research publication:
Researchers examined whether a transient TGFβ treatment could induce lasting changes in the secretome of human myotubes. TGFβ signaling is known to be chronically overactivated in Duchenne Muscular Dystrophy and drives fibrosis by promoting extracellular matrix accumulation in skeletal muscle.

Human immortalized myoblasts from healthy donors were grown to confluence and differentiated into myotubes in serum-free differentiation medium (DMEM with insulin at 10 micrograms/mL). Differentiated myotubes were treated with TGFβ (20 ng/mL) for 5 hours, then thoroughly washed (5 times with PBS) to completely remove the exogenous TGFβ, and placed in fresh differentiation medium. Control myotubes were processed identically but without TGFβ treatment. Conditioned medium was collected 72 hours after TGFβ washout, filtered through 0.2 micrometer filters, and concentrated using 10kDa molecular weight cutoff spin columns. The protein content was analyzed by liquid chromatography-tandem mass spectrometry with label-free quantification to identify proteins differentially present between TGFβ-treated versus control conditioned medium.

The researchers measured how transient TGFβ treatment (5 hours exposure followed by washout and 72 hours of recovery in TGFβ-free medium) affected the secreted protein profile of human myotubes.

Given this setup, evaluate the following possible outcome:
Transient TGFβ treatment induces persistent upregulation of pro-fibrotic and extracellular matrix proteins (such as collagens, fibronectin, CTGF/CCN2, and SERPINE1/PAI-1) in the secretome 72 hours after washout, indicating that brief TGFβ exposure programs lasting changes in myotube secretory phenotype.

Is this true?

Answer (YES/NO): YES